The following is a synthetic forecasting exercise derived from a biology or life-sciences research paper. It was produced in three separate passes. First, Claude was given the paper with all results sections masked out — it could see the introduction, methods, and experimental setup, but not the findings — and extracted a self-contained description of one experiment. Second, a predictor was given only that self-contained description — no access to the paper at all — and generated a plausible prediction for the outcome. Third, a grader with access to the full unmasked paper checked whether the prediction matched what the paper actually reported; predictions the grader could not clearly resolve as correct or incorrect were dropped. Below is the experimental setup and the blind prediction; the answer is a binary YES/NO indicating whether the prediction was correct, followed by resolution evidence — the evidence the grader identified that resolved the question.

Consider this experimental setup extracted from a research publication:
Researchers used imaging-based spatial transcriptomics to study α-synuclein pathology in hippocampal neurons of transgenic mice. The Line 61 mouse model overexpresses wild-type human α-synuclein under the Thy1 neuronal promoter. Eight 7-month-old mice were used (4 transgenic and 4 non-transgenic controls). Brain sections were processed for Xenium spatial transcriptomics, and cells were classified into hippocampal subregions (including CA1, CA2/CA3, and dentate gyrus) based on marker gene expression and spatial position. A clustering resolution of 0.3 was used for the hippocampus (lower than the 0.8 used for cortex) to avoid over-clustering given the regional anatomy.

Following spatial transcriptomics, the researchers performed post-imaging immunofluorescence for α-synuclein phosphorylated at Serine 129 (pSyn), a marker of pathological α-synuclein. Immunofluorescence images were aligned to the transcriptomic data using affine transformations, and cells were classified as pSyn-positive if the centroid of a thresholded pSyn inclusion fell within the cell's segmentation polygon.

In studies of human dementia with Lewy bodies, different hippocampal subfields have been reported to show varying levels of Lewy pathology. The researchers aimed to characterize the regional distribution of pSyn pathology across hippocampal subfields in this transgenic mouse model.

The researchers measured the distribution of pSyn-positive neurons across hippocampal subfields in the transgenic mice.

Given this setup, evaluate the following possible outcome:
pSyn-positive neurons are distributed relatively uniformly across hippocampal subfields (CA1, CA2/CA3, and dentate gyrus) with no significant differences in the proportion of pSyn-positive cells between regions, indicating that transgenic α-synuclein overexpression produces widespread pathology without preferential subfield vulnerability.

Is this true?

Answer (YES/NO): NO